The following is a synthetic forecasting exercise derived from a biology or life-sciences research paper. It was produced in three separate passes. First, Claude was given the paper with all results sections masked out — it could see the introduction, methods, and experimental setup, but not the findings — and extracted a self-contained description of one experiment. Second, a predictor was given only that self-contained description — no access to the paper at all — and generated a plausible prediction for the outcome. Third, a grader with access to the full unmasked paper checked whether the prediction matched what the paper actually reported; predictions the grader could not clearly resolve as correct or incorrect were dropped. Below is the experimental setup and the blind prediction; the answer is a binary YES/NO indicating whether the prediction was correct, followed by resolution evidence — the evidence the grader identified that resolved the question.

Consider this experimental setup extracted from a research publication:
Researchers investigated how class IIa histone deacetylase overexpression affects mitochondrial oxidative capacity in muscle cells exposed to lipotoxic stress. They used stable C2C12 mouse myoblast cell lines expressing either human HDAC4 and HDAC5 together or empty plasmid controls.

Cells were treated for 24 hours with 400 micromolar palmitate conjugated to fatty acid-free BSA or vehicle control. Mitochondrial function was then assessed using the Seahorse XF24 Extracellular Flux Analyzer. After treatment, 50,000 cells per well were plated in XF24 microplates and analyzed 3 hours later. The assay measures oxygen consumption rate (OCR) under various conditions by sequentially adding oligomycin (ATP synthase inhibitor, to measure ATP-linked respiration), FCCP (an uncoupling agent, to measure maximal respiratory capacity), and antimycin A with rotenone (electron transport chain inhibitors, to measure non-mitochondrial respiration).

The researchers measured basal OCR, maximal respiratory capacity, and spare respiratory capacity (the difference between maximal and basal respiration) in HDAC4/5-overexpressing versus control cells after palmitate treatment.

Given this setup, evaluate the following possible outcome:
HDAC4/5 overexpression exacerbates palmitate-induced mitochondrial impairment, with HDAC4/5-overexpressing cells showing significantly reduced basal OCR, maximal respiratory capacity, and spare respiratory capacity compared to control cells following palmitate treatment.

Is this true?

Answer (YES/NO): NO